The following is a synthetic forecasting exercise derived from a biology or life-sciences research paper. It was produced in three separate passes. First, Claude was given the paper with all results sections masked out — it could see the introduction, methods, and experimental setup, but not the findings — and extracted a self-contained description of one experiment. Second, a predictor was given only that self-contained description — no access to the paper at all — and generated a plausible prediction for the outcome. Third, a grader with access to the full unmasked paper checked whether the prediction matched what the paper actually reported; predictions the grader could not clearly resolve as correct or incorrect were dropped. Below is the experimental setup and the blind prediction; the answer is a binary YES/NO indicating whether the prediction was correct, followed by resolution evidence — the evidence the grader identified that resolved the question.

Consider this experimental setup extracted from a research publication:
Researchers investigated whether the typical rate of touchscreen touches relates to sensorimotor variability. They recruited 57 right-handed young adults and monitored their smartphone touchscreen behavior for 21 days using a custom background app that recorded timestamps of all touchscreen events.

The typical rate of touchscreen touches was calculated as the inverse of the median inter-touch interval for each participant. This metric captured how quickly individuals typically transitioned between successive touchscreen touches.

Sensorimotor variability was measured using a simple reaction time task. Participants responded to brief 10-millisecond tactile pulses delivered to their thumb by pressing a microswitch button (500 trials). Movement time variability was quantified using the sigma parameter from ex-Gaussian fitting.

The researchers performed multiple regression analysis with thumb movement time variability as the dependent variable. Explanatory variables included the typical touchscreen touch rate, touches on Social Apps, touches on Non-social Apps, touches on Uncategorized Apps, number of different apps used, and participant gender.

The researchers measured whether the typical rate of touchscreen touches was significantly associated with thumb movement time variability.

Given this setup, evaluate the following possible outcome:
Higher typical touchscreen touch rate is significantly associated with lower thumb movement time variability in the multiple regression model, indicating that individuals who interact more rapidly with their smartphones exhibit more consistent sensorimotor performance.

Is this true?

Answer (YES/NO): YES